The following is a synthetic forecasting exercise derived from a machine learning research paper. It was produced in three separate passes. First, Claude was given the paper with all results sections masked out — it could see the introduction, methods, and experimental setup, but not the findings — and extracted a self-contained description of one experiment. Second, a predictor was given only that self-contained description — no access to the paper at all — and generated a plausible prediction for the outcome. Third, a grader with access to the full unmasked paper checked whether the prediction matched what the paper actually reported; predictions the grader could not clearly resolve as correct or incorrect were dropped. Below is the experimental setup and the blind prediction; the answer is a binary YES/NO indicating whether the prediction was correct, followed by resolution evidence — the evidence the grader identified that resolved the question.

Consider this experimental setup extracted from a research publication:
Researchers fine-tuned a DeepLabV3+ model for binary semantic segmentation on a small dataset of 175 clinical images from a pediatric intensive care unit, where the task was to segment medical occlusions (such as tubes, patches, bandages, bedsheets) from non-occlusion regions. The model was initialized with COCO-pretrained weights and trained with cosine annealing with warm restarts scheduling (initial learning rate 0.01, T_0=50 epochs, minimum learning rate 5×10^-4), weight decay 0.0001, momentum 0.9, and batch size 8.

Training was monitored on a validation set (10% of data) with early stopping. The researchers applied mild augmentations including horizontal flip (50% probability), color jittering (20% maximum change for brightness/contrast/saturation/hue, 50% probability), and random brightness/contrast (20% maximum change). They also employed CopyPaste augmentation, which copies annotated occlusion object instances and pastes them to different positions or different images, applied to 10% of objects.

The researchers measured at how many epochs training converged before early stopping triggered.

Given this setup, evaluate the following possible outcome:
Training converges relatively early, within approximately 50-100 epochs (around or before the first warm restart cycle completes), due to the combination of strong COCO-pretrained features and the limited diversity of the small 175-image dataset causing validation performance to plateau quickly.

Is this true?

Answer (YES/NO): NO